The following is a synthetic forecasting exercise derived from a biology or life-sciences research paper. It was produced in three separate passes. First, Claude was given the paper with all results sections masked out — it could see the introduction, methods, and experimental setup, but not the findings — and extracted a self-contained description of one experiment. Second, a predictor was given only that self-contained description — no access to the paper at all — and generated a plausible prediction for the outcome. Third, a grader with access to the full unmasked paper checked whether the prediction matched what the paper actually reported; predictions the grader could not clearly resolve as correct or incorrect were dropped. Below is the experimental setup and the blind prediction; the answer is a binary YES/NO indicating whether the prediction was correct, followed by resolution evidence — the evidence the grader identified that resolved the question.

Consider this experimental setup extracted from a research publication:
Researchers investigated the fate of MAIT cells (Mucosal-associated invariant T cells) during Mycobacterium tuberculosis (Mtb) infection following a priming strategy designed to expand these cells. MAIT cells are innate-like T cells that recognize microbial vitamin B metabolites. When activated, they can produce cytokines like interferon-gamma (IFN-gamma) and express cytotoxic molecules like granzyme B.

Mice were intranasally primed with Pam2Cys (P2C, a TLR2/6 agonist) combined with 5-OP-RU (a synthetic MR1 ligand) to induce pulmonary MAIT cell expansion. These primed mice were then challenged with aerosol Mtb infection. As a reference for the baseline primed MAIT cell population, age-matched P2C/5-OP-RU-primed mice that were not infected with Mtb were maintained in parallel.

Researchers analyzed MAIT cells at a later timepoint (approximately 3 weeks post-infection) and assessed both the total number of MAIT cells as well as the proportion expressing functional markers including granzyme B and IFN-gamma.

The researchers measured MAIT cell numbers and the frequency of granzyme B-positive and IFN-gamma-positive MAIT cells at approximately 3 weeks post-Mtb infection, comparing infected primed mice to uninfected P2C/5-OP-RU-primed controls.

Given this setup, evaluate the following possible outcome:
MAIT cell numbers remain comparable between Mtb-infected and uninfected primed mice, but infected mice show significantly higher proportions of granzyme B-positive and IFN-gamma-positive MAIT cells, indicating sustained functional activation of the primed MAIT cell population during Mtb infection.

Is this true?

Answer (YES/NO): NO